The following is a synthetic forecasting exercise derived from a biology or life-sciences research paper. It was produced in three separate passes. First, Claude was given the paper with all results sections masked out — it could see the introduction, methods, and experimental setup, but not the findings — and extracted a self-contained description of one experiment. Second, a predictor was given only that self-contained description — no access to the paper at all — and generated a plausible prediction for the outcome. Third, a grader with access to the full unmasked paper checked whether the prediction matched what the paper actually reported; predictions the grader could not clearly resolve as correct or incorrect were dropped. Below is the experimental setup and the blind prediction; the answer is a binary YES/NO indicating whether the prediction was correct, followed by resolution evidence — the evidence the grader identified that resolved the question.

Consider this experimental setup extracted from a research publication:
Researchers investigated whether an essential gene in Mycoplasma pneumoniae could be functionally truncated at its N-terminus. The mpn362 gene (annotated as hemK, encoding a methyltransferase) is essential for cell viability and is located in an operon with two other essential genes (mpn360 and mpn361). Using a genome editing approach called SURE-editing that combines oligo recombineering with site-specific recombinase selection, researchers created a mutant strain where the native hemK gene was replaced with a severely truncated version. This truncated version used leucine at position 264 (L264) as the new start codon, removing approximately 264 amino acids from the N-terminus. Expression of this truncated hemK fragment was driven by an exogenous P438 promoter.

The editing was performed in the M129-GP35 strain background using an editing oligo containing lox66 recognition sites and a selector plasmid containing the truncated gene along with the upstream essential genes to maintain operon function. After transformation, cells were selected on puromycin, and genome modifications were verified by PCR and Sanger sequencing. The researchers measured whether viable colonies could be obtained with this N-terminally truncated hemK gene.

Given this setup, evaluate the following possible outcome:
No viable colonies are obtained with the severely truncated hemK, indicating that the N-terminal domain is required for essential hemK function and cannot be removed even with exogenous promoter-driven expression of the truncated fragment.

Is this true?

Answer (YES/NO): NO